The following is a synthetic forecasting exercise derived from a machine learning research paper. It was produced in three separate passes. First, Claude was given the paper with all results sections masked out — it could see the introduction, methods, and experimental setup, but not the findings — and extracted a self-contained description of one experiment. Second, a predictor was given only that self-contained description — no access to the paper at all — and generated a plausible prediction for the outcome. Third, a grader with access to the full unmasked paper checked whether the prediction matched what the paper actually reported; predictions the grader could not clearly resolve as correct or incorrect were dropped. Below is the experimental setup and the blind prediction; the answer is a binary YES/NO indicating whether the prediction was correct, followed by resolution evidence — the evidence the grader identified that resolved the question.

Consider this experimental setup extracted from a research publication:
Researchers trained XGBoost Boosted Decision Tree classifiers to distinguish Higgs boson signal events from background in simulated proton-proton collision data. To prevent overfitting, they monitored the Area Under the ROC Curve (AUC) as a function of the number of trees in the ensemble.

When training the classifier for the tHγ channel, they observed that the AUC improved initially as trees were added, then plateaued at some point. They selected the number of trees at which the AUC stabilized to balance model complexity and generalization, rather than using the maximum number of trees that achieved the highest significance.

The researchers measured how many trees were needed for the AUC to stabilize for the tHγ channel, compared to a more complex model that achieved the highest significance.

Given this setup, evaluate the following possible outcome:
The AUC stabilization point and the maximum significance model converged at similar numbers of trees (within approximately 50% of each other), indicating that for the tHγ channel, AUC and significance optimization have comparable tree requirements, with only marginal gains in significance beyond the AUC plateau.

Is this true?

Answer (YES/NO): NO